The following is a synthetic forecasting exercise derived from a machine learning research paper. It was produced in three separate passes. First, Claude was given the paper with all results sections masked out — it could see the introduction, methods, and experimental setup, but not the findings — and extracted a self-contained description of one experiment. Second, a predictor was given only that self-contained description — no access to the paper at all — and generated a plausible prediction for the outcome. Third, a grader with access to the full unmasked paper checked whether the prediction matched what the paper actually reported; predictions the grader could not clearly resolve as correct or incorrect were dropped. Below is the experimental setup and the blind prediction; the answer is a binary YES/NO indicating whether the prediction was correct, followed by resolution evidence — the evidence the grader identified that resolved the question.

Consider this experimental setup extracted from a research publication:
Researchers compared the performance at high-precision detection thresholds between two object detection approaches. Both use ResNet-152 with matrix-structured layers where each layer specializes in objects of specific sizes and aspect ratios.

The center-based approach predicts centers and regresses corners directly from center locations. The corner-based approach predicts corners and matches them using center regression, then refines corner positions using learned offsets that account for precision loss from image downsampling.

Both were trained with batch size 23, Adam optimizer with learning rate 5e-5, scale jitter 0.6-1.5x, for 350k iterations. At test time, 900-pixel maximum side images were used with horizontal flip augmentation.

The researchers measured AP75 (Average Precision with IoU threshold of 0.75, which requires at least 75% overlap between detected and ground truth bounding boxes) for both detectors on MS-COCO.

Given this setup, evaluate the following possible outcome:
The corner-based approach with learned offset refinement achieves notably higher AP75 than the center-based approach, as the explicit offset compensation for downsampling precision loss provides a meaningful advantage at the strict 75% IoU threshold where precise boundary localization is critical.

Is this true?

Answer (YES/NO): NO